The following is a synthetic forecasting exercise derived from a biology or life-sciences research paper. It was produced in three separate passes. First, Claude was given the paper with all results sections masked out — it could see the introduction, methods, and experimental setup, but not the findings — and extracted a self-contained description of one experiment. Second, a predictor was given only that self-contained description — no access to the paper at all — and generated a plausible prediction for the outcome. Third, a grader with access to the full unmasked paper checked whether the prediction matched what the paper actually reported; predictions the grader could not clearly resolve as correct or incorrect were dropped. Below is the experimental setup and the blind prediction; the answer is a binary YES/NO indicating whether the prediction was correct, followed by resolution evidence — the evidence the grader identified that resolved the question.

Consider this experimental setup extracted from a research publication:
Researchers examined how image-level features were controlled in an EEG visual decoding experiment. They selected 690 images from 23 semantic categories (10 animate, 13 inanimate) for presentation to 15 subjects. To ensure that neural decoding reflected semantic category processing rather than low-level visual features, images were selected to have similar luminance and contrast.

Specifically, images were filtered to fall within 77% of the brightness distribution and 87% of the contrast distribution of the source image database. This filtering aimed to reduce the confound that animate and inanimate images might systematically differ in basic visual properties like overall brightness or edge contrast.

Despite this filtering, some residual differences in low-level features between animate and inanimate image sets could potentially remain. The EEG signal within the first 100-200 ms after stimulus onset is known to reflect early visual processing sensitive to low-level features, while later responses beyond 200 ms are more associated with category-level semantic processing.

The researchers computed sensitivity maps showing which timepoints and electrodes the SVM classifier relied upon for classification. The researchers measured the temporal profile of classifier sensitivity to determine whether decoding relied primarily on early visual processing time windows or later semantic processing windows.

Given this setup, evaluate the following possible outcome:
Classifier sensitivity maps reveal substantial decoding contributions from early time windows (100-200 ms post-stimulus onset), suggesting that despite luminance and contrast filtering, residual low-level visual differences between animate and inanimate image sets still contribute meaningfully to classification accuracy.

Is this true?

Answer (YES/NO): NO